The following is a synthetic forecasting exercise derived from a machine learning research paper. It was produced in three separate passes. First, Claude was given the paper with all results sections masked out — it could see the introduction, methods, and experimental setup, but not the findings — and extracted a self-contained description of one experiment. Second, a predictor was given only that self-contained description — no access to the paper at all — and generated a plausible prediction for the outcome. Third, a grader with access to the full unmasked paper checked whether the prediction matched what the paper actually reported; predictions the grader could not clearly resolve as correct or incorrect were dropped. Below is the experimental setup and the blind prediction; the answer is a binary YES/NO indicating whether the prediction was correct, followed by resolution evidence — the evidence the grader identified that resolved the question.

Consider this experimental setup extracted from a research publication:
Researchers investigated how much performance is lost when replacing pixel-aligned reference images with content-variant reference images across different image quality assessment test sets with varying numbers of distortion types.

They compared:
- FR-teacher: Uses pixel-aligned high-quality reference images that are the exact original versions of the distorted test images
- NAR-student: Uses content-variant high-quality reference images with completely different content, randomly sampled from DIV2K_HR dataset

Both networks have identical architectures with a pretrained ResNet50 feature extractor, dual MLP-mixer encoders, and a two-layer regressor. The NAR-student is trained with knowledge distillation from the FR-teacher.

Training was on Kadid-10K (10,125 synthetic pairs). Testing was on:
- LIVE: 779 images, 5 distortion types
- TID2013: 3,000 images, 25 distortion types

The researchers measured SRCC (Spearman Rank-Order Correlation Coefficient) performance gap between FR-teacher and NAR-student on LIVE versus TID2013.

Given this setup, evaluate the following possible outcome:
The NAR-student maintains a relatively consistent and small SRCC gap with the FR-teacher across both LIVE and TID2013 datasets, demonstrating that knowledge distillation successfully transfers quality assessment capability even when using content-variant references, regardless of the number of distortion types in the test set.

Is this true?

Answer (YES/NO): NO